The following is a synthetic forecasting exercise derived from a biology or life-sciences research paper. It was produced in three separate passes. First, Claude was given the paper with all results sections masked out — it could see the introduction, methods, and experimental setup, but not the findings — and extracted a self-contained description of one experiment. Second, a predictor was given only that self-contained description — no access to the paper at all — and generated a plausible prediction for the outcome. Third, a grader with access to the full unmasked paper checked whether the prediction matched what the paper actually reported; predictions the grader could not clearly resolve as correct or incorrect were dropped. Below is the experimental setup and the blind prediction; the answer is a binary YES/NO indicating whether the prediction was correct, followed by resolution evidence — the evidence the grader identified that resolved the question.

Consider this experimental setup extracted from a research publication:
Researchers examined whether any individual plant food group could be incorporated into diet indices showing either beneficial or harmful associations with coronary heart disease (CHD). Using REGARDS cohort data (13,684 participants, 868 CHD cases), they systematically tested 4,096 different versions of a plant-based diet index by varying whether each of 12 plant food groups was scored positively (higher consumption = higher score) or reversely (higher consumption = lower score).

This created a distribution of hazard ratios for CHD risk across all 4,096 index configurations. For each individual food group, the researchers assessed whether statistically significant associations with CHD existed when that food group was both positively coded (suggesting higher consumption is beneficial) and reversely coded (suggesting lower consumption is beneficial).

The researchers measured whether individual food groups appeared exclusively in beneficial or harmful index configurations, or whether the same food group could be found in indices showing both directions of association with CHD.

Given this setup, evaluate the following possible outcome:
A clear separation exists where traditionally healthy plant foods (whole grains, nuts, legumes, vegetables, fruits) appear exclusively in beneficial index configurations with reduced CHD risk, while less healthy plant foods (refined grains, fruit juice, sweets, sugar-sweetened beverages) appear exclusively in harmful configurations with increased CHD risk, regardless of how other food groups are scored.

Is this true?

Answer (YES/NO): NO